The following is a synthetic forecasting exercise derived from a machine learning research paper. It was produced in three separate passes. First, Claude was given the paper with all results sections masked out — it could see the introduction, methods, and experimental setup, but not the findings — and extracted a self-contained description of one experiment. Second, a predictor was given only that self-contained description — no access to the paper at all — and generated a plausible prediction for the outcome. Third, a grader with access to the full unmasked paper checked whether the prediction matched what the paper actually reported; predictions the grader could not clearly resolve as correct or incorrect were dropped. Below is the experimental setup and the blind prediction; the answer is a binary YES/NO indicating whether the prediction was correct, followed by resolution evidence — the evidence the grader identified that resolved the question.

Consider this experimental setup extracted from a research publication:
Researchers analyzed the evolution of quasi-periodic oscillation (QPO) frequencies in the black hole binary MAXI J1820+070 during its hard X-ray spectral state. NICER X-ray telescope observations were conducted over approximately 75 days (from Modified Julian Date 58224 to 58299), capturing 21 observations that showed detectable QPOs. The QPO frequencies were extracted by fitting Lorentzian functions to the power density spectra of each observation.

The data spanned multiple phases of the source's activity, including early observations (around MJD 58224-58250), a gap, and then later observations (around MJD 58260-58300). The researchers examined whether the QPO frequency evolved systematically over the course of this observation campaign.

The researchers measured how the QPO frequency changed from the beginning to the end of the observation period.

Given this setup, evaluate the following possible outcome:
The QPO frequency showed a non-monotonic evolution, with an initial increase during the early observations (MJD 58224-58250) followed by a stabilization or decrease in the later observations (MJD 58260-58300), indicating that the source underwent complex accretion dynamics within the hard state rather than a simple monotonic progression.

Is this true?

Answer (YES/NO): NO